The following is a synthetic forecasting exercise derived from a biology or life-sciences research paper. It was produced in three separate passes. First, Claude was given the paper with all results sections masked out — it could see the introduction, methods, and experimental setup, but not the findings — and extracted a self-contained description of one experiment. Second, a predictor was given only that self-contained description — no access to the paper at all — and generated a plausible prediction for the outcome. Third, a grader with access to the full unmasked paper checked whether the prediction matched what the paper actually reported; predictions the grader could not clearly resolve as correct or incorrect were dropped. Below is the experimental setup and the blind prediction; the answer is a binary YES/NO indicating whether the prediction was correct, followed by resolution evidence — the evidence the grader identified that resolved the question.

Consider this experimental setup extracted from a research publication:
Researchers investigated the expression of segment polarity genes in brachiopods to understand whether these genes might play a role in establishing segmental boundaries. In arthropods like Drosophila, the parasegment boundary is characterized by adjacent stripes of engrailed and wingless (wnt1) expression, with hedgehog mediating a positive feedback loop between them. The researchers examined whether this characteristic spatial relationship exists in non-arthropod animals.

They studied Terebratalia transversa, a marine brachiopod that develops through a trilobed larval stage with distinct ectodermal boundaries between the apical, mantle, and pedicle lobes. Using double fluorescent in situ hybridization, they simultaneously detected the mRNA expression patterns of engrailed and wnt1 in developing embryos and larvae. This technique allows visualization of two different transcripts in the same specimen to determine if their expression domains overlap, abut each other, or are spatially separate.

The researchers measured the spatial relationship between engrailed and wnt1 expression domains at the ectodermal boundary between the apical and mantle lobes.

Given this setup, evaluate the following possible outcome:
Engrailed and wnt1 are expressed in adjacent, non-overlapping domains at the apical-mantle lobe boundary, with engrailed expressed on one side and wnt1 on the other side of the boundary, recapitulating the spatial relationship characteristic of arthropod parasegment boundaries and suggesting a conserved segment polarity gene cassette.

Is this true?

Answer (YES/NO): NO